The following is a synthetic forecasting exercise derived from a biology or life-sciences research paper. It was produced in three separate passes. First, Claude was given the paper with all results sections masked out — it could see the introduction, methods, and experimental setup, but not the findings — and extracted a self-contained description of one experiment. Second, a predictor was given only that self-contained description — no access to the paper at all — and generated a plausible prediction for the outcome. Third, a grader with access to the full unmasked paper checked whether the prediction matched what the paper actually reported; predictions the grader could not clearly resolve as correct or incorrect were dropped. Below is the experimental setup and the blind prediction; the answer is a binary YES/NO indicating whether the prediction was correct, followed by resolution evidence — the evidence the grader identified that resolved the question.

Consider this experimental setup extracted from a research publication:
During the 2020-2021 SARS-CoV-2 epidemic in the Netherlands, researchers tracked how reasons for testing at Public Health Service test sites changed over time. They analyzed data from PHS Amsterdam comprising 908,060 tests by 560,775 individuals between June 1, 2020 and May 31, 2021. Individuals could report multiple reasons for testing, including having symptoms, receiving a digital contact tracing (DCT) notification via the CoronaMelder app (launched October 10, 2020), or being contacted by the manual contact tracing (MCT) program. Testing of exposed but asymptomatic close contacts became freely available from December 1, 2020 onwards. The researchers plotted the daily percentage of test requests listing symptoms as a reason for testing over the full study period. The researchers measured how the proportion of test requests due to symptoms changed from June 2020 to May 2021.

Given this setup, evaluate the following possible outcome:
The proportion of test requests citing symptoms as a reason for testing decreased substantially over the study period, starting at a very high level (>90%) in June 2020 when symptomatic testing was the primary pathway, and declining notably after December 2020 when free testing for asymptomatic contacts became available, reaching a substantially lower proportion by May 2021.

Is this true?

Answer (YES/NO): NO